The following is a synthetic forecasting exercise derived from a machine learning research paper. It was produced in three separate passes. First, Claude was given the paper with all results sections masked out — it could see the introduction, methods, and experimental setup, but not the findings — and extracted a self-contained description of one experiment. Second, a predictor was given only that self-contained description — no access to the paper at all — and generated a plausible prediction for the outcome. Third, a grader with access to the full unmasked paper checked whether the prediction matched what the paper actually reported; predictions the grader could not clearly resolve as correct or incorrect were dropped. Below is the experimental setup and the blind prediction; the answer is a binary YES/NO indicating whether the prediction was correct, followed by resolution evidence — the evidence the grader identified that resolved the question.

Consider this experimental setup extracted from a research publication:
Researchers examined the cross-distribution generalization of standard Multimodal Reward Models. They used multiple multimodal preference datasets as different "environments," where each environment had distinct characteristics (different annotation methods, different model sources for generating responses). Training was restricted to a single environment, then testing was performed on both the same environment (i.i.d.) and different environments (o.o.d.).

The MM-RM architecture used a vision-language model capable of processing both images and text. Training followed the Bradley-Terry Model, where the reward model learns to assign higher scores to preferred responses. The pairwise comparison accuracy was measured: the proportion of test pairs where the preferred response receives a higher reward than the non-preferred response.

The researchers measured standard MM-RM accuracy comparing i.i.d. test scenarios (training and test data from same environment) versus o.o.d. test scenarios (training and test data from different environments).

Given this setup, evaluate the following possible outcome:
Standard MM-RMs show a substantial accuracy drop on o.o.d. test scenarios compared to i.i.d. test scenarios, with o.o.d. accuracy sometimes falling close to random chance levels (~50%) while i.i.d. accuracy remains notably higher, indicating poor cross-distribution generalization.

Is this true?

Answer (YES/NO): YES